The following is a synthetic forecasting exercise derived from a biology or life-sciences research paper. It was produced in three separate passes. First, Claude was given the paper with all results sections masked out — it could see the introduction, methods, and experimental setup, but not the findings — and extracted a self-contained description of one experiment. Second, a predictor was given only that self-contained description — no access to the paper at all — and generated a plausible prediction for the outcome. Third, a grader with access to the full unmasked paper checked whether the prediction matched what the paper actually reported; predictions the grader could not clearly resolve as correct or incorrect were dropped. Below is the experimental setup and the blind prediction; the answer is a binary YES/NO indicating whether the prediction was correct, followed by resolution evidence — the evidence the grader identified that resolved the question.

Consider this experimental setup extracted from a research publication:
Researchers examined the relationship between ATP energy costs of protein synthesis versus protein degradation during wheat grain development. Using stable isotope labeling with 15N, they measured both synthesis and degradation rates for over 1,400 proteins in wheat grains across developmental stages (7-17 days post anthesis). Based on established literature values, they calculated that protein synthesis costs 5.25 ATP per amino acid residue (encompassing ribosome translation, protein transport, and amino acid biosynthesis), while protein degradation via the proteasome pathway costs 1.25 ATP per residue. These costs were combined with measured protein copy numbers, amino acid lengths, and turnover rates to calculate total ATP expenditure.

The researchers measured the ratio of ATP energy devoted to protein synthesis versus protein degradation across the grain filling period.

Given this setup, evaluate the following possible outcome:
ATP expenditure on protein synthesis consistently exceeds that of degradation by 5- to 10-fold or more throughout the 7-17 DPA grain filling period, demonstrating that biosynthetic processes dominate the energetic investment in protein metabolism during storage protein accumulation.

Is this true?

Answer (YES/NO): YES